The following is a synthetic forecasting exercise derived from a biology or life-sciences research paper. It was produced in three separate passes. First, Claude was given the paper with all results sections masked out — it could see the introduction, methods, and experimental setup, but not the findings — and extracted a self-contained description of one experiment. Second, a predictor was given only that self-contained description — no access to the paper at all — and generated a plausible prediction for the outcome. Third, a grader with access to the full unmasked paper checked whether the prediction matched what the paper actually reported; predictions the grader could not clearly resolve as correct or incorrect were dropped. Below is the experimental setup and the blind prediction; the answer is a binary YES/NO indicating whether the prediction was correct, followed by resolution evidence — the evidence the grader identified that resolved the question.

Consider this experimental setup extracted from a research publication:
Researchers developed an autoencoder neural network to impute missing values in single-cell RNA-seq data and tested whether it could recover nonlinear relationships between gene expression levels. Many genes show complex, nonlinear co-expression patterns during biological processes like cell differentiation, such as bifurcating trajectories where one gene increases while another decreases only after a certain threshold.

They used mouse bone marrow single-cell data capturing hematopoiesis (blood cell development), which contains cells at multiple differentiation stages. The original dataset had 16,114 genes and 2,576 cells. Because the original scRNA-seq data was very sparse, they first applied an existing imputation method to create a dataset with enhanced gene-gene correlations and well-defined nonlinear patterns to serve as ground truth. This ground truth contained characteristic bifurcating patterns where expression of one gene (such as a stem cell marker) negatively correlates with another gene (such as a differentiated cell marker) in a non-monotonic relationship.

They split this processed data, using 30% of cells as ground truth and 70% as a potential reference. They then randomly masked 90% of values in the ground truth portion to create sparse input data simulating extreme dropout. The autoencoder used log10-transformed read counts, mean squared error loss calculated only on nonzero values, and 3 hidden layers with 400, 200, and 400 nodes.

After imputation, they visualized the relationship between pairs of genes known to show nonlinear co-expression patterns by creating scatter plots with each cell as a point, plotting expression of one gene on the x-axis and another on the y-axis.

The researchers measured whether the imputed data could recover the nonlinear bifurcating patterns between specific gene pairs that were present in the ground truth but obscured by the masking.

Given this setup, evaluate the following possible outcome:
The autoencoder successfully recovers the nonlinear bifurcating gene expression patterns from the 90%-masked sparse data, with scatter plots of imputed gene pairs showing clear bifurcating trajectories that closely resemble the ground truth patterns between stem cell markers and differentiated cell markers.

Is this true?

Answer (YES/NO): YES